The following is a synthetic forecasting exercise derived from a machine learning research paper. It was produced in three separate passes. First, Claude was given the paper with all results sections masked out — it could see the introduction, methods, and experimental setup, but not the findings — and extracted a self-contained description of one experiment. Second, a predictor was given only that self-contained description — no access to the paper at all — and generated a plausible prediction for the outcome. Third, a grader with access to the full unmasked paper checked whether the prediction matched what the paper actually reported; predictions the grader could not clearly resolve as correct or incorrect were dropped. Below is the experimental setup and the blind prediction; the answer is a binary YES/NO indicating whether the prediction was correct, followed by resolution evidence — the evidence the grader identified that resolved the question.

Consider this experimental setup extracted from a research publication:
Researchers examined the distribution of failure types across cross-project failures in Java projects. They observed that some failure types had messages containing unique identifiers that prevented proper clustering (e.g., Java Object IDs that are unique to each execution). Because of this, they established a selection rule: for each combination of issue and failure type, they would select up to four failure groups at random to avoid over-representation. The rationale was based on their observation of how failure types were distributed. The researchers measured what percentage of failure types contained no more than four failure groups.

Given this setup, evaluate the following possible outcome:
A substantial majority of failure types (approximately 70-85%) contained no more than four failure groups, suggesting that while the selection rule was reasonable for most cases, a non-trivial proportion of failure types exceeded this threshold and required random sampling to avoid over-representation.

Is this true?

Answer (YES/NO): NO